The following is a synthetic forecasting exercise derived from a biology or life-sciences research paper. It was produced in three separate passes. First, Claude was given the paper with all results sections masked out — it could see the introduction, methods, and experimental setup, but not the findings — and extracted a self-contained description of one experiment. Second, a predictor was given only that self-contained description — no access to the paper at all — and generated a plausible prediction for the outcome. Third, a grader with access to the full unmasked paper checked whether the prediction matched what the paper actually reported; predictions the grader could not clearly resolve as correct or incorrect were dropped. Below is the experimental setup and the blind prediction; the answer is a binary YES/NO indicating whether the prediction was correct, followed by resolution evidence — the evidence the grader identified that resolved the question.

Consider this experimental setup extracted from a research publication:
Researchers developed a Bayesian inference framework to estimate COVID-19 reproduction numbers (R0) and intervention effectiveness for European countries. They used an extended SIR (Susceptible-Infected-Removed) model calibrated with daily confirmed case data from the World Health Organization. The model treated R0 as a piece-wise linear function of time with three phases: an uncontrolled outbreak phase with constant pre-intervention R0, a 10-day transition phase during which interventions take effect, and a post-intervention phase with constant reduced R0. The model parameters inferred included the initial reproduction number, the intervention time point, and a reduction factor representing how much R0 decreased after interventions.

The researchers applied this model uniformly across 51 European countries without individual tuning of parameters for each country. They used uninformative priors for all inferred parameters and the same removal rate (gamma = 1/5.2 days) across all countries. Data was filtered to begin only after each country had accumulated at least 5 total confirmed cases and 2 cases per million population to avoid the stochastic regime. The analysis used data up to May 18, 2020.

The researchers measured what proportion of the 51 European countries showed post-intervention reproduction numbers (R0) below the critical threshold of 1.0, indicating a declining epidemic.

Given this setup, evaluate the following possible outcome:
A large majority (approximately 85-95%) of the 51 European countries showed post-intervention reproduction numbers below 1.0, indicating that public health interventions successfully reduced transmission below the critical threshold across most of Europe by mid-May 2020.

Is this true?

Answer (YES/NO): NO